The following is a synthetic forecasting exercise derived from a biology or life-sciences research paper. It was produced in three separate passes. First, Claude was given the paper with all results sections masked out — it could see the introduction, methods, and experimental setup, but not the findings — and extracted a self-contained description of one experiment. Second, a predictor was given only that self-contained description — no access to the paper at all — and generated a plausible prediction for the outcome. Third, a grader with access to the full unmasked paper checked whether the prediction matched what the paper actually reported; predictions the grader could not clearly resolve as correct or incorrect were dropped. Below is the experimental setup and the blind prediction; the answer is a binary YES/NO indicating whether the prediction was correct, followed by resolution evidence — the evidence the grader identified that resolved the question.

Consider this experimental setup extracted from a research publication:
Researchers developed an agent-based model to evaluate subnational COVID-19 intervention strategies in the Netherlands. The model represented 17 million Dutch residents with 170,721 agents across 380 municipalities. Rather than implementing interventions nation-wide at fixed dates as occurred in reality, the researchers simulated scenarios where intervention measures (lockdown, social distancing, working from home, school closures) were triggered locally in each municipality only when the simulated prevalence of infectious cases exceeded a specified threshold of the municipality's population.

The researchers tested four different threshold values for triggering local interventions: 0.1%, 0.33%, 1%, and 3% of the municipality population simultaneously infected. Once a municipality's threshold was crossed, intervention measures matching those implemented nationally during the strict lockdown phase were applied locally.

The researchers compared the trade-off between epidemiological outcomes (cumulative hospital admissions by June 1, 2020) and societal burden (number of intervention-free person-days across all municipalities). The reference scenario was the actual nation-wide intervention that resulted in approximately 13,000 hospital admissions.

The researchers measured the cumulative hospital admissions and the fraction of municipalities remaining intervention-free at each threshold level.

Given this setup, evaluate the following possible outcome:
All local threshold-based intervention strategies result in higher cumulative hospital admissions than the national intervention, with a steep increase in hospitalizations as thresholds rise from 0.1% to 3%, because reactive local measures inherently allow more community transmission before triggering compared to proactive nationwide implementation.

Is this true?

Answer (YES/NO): YES